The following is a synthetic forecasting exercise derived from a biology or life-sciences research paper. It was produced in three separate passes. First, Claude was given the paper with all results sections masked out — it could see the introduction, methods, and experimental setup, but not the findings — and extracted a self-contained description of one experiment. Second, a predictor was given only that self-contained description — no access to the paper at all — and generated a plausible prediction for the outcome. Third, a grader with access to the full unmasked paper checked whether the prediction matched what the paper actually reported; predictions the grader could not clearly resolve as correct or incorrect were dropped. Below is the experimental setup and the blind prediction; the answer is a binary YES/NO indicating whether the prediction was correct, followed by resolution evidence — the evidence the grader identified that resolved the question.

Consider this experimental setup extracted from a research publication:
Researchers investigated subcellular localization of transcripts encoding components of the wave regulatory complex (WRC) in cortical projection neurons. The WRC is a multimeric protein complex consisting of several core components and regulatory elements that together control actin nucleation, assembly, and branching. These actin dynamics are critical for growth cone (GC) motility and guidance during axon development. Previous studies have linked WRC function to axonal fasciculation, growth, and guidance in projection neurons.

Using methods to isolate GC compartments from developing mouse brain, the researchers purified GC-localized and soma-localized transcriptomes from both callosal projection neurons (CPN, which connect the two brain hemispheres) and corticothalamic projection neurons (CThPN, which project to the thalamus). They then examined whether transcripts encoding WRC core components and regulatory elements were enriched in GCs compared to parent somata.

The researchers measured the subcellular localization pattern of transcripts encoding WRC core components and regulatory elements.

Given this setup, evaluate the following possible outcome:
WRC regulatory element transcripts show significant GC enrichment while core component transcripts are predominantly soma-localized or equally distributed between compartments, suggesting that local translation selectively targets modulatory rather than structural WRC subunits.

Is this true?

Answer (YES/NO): NO